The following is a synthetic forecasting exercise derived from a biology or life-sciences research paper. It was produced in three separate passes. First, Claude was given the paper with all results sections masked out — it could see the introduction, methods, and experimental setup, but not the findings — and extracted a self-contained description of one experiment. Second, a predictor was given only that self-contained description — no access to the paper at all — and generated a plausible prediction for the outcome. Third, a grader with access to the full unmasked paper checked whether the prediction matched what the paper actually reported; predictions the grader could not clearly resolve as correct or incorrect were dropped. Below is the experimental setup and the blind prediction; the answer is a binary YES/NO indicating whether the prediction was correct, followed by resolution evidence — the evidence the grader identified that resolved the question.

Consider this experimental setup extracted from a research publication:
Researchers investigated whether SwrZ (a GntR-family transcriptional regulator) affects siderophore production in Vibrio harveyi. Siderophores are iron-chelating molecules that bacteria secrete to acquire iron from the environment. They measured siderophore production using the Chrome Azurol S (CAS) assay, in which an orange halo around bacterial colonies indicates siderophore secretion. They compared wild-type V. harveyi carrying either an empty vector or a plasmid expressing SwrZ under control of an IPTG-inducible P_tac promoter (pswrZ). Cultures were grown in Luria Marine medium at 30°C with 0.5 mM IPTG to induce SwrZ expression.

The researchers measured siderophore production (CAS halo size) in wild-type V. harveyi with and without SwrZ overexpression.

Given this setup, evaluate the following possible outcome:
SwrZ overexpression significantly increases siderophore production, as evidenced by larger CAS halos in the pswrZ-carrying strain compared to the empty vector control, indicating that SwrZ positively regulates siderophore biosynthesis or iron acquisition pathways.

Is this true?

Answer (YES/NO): NO